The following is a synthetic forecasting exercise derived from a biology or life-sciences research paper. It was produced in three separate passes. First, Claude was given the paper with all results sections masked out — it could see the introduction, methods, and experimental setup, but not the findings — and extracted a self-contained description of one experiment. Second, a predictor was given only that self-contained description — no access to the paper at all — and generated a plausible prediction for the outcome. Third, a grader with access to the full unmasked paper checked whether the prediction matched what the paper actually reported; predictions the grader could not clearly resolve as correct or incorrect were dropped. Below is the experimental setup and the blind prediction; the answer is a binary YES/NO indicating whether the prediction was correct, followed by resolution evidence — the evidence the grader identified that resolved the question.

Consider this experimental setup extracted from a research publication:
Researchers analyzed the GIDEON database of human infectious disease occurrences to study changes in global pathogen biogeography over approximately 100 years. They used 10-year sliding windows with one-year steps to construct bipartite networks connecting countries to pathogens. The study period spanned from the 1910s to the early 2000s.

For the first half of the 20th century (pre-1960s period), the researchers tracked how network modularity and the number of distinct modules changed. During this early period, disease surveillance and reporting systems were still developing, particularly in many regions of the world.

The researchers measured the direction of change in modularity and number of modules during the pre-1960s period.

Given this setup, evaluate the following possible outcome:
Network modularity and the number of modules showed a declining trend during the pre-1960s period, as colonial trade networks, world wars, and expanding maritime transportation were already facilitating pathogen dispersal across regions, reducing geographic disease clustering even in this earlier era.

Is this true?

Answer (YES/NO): NO